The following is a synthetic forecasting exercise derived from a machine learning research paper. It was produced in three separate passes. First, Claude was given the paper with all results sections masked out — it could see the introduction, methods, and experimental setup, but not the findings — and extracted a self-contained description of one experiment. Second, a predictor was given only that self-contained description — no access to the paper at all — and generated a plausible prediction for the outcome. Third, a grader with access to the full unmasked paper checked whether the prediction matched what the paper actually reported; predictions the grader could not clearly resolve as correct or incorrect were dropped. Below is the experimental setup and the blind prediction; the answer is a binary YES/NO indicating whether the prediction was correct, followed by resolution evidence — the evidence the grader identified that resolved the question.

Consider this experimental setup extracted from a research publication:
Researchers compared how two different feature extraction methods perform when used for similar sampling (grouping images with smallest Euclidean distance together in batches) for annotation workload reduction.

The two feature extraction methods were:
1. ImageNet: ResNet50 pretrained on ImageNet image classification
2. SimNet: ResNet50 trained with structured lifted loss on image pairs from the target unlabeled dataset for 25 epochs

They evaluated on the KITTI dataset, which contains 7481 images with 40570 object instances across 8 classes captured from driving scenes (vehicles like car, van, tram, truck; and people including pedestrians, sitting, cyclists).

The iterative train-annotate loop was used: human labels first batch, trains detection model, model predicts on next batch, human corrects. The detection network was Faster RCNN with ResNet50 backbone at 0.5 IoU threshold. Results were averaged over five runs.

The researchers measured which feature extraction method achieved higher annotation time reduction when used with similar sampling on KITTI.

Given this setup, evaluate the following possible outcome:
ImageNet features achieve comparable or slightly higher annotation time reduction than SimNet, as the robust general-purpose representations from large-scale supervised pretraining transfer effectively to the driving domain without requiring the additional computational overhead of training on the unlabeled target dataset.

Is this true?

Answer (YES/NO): NO